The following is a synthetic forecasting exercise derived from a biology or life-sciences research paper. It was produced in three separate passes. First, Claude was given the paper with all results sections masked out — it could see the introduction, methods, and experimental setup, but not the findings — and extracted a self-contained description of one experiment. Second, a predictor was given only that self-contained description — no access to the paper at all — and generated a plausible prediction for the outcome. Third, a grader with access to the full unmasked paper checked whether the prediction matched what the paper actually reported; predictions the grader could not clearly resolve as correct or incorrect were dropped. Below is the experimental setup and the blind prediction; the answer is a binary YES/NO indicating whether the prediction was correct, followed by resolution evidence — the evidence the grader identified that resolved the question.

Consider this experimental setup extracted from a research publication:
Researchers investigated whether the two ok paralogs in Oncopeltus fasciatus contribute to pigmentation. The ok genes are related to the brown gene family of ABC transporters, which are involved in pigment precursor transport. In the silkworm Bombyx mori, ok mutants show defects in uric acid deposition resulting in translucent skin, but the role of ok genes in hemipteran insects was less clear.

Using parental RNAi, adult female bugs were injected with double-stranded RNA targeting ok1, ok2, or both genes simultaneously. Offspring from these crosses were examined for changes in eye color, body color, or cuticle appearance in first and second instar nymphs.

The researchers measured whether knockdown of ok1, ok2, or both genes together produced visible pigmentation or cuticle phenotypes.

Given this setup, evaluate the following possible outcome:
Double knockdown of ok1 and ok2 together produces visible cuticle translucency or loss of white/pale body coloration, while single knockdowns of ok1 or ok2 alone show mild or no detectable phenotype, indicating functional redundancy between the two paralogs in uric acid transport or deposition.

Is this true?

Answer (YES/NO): NO